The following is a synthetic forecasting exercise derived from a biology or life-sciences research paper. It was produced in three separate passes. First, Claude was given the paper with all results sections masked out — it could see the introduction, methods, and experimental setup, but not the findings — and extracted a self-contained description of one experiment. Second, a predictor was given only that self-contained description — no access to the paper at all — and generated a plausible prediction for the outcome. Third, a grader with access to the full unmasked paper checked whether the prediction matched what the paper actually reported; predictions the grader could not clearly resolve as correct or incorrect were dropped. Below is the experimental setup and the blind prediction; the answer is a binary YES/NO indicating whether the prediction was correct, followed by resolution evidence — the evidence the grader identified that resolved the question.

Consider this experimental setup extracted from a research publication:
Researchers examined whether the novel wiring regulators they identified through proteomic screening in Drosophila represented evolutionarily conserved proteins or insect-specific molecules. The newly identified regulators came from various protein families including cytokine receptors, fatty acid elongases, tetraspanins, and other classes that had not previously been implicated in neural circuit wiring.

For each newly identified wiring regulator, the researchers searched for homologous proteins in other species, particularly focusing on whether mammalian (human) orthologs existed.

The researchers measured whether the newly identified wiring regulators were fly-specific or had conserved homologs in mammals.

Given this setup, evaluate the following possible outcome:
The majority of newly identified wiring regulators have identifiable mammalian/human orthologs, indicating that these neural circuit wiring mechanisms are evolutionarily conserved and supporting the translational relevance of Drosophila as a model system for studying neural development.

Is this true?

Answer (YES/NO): YES